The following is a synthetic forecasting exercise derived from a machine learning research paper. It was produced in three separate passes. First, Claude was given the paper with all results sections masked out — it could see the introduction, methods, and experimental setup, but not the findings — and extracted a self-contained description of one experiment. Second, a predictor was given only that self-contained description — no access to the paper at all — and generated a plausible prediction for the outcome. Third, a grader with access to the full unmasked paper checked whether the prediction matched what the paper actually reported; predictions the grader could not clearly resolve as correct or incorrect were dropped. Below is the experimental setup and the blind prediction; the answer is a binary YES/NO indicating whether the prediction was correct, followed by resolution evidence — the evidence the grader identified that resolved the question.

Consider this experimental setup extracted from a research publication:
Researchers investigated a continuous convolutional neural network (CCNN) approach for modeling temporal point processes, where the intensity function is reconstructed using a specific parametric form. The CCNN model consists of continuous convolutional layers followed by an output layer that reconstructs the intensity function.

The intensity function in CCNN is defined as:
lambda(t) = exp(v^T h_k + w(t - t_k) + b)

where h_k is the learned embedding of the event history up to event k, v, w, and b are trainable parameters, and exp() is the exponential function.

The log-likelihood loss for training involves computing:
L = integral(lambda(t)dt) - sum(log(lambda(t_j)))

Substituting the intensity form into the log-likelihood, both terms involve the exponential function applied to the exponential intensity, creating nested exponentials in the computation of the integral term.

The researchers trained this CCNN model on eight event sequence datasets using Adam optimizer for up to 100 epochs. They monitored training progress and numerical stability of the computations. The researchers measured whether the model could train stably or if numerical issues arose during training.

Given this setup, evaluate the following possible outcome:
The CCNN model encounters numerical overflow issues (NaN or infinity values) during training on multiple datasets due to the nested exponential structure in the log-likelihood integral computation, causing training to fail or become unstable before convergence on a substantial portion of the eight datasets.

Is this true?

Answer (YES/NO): YES